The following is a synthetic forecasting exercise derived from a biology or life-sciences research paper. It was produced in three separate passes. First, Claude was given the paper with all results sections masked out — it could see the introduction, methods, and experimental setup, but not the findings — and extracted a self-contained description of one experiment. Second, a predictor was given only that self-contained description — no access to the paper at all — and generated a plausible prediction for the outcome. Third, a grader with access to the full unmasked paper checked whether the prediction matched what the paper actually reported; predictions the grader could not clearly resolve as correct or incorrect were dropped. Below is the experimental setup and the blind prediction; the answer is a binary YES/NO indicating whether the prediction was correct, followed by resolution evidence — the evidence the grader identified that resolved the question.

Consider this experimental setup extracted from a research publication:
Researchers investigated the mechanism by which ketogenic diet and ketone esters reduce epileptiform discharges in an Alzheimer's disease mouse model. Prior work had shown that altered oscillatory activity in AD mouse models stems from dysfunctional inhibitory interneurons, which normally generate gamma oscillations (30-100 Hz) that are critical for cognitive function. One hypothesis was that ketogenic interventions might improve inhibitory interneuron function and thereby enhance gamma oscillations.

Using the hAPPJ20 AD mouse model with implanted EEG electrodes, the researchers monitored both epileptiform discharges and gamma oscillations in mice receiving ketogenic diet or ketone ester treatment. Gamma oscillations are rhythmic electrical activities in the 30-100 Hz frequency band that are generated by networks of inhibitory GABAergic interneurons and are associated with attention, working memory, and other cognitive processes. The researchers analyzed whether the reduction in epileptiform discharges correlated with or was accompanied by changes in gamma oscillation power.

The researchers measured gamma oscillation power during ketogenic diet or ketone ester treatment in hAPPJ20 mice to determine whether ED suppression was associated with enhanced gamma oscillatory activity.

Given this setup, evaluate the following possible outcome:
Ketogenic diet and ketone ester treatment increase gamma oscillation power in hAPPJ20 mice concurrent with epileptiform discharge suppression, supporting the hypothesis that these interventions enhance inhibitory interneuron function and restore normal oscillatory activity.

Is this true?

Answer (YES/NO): NO